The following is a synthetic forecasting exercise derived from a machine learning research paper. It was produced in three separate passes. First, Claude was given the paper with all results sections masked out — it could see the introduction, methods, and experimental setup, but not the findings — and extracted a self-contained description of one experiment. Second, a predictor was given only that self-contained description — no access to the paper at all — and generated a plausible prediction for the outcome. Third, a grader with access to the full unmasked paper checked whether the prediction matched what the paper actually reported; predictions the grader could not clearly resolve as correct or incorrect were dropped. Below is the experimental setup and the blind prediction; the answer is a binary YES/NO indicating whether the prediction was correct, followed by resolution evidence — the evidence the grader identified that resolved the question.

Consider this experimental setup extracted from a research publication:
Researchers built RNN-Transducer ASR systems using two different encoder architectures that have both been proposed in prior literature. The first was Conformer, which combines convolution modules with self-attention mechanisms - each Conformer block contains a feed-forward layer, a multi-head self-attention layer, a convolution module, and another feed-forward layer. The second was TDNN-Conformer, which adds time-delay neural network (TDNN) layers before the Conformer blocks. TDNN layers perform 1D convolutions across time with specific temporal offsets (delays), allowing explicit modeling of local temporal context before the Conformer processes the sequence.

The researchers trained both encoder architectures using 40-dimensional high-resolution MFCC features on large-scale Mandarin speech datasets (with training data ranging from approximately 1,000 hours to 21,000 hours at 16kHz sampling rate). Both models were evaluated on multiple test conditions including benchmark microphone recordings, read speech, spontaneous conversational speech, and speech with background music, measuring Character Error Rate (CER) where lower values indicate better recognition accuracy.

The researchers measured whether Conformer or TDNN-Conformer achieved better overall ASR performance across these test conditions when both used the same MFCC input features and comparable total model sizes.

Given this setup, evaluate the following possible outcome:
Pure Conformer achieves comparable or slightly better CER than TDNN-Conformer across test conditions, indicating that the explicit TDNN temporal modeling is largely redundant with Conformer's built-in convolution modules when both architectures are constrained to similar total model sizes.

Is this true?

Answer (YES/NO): NO